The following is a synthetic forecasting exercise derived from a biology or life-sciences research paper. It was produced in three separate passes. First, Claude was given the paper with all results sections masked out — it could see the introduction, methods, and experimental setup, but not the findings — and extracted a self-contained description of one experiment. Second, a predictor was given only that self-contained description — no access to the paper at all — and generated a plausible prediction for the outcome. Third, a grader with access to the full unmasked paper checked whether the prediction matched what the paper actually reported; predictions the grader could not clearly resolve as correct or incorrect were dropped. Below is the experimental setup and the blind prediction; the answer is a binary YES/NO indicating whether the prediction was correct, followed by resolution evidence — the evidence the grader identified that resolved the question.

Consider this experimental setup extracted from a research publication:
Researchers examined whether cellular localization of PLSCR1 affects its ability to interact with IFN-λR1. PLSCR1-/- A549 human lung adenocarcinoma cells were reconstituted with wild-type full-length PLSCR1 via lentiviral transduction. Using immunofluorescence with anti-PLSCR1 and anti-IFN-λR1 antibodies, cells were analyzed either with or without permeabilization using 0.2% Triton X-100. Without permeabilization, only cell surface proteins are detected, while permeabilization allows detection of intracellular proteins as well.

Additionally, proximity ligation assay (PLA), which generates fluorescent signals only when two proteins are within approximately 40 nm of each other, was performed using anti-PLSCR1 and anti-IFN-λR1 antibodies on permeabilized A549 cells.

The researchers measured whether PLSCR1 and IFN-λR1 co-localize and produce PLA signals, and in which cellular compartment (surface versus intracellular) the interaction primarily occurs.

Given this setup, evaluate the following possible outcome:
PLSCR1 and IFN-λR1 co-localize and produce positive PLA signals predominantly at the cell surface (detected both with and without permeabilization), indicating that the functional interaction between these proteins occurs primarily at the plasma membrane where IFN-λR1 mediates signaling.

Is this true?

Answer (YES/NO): YES